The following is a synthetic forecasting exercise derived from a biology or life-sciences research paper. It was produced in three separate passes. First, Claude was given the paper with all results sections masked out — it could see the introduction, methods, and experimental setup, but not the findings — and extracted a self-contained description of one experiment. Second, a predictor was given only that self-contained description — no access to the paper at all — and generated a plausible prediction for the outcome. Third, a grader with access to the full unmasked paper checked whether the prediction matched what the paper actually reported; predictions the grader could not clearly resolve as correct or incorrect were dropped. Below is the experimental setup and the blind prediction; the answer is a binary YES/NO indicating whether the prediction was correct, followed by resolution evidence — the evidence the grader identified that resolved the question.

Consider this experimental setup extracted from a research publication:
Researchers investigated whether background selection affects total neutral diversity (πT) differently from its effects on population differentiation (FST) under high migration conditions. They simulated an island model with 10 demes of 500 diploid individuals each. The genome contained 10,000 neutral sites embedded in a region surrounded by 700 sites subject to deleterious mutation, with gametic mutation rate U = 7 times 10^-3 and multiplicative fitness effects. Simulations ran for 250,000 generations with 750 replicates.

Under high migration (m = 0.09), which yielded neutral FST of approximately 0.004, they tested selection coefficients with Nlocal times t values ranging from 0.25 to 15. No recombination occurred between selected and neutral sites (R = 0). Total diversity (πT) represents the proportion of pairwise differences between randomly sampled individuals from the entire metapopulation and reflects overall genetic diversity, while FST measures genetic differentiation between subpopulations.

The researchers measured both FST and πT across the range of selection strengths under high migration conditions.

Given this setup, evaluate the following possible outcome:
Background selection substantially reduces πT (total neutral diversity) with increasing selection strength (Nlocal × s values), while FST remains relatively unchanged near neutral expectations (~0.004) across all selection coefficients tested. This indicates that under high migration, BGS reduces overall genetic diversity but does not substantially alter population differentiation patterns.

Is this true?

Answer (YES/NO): NO